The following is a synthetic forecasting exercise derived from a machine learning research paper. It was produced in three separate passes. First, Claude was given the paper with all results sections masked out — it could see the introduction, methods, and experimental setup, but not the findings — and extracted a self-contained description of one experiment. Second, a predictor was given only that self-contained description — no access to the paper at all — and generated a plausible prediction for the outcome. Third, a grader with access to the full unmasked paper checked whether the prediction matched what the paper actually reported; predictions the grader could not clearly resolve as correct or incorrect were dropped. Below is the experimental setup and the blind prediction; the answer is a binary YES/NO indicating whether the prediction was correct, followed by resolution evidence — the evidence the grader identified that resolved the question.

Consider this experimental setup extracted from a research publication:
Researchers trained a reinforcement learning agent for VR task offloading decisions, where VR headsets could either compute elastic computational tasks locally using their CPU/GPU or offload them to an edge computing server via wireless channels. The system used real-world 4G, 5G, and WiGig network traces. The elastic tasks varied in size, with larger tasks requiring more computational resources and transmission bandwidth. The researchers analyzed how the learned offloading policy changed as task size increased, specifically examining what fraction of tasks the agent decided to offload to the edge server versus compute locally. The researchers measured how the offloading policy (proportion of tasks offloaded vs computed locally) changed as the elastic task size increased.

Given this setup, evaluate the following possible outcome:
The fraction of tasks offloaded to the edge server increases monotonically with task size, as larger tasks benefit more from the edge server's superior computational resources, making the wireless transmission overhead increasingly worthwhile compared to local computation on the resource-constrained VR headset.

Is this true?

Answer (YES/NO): YES